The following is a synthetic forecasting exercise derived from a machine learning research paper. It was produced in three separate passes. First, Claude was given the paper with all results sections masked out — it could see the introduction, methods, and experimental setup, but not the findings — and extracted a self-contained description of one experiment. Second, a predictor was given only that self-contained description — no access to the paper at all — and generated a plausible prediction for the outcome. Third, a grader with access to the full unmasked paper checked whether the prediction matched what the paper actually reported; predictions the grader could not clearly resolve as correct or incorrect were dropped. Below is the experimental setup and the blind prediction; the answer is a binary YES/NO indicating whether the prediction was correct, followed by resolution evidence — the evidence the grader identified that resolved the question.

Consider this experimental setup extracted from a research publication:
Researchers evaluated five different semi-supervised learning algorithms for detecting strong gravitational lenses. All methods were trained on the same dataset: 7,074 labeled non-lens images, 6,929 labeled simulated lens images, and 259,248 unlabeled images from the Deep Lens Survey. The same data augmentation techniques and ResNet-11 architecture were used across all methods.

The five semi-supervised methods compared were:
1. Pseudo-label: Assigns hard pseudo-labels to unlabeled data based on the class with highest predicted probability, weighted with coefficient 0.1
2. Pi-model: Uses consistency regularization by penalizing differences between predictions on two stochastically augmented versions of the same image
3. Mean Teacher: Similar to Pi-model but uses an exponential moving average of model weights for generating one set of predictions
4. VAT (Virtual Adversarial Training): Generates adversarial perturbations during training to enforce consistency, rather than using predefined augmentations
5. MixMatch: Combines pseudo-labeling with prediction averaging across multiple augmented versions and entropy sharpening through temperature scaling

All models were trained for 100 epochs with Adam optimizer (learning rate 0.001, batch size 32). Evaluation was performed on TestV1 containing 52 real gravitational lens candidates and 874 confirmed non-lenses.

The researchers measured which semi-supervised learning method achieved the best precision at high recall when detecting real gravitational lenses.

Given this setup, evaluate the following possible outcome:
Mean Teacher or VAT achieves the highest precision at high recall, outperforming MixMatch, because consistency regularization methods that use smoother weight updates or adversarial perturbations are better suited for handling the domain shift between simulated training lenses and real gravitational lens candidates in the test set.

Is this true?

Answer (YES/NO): NO